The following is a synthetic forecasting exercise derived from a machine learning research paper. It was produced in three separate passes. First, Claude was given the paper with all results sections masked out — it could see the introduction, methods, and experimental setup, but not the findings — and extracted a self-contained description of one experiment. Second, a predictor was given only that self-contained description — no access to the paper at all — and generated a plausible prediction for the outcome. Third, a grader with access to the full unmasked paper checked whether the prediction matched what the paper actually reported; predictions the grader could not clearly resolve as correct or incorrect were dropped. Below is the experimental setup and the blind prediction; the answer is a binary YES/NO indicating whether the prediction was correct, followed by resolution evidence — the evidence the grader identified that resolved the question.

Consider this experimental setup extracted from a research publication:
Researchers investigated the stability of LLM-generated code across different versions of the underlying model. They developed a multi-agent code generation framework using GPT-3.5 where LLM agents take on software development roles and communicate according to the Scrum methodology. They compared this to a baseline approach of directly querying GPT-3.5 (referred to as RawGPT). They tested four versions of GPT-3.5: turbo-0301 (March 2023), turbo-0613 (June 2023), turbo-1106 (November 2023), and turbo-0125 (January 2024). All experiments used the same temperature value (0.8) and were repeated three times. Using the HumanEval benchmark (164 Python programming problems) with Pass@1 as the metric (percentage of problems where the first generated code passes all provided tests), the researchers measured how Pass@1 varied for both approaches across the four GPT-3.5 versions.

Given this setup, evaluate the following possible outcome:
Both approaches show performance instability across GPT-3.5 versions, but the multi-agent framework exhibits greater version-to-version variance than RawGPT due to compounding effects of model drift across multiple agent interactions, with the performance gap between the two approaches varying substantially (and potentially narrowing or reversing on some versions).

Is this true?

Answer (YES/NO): NO